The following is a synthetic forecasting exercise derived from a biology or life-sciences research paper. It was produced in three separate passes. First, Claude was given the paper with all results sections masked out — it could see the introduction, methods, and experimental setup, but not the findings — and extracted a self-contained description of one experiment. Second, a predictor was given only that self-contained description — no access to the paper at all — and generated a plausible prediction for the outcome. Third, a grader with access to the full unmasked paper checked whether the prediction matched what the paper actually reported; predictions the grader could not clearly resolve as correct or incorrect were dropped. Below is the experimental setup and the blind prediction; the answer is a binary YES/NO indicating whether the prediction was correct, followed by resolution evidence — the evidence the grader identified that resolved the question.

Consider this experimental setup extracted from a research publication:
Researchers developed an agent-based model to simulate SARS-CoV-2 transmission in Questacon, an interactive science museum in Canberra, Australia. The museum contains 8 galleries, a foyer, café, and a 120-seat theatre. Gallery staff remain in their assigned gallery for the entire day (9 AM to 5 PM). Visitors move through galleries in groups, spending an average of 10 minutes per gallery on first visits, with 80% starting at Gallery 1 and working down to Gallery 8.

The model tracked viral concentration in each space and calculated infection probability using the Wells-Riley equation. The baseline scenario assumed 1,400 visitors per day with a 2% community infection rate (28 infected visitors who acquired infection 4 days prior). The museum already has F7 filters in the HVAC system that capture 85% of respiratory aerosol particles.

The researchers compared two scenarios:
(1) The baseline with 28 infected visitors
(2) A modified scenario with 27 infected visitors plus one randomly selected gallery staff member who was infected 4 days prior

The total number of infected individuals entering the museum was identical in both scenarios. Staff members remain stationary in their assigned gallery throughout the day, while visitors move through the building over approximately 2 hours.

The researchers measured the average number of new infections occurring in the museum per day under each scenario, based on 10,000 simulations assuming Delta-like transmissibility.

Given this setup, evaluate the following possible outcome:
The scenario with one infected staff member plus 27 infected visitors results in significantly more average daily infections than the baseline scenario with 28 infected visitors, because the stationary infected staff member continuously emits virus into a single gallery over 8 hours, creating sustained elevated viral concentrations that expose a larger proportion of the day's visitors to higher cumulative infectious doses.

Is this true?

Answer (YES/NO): YES